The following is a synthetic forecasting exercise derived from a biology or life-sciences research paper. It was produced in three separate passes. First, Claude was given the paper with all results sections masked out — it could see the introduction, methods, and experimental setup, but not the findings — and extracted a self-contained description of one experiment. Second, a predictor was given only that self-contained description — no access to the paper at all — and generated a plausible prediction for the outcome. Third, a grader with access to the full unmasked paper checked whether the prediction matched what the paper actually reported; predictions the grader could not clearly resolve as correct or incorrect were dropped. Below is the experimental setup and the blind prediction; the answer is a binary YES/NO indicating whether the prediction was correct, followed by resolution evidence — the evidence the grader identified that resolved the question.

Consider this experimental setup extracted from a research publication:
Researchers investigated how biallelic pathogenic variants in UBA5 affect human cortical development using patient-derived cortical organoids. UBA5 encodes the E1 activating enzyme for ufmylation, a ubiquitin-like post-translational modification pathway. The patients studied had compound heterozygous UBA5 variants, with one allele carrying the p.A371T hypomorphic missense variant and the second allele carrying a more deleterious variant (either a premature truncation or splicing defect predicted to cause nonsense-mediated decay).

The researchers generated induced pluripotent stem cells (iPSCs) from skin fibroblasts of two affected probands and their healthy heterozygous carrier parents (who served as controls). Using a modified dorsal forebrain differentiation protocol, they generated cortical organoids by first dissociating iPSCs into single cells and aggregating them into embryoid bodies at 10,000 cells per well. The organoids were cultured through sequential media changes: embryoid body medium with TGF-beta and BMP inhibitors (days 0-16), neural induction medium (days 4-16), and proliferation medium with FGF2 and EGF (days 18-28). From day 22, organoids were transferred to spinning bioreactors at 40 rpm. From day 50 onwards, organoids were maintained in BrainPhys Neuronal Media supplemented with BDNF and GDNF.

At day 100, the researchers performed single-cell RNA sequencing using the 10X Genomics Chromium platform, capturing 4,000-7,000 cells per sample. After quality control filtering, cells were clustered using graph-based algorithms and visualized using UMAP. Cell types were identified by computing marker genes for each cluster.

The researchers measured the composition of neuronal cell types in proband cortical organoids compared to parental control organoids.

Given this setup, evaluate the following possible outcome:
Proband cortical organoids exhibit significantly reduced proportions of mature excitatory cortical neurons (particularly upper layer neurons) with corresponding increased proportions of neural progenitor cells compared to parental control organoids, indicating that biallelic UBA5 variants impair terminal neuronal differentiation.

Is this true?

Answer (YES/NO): NO